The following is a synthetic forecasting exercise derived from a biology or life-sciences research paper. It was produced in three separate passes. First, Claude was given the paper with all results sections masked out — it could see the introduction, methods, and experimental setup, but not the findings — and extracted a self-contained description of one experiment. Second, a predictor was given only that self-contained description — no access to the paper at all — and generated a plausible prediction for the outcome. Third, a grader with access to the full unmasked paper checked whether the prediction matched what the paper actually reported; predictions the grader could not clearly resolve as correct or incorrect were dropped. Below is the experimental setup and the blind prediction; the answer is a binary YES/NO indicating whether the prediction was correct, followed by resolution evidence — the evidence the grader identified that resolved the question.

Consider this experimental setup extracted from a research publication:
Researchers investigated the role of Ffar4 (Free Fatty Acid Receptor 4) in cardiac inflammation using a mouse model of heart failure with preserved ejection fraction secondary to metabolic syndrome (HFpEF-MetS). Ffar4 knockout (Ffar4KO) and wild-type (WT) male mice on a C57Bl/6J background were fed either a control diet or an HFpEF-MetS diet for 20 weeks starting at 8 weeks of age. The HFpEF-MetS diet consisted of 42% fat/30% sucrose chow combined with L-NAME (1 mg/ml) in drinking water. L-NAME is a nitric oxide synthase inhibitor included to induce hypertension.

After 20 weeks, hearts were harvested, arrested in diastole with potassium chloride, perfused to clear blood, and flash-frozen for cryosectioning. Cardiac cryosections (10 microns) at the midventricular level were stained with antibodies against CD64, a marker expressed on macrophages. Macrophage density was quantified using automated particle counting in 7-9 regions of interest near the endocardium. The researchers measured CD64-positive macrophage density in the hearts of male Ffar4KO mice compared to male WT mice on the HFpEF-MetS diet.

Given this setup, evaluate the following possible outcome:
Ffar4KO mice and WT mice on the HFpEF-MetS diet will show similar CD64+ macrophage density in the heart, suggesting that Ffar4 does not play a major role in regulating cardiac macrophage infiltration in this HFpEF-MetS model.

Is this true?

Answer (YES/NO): NO